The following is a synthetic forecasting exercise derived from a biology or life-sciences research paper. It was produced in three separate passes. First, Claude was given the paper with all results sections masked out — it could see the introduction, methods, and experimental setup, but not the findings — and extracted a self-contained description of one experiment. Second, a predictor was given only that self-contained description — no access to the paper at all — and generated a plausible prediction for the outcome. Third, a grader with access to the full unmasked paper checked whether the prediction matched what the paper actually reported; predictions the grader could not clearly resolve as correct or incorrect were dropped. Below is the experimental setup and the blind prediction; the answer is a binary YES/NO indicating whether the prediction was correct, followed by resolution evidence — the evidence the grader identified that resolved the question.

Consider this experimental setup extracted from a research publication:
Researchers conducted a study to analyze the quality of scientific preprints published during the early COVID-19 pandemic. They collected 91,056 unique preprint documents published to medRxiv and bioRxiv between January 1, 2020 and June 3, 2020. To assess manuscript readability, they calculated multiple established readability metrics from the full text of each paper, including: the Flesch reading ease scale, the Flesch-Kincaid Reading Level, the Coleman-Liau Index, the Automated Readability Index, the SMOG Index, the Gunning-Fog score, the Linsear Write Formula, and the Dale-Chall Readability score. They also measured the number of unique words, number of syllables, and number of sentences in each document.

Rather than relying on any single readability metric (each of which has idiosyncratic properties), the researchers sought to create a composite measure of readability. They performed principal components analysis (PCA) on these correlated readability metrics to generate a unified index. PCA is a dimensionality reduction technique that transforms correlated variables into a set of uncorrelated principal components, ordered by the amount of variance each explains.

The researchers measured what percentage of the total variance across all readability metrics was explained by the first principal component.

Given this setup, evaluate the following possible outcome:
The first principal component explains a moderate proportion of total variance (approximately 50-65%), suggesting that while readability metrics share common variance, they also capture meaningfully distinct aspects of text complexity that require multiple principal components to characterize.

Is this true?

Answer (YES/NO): NO